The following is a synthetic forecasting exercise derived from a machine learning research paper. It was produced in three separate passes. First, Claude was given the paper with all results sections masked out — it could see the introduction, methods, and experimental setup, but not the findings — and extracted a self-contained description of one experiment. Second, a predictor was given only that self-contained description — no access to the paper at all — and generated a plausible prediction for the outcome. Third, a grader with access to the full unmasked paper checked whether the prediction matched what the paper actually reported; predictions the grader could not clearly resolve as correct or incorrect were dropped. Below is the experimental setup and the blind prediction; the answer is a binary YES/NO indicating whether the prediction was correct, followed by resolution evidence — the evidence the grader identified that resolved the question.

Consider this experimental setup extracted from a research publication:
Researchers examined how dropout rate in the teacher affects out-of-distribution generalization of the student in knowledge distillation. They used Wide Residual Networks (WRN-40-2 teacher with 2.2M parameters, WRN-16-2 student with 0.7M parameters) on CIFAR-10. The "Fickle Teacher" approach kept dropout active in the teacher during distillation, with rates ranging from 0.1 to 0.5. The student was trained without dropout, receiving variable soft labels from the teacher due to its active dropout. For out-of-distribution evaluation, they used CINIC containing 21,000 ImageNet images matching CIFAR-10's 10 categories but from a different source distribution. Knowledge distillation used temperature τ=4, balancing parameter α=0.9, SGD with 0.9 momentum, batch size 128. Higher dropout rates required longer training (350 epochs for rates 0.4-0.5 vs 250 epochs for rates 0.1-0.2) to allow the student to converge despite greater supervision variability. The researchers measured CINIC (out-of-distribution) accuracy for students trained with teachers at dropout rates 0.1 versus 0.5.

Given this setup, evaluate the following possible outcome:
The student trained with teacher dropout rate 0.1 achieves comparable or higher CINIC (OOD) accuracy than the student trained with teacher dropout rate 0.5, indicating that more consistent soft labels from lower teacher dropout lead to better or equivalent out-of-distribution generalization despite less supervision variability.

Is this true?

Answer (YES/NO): NO